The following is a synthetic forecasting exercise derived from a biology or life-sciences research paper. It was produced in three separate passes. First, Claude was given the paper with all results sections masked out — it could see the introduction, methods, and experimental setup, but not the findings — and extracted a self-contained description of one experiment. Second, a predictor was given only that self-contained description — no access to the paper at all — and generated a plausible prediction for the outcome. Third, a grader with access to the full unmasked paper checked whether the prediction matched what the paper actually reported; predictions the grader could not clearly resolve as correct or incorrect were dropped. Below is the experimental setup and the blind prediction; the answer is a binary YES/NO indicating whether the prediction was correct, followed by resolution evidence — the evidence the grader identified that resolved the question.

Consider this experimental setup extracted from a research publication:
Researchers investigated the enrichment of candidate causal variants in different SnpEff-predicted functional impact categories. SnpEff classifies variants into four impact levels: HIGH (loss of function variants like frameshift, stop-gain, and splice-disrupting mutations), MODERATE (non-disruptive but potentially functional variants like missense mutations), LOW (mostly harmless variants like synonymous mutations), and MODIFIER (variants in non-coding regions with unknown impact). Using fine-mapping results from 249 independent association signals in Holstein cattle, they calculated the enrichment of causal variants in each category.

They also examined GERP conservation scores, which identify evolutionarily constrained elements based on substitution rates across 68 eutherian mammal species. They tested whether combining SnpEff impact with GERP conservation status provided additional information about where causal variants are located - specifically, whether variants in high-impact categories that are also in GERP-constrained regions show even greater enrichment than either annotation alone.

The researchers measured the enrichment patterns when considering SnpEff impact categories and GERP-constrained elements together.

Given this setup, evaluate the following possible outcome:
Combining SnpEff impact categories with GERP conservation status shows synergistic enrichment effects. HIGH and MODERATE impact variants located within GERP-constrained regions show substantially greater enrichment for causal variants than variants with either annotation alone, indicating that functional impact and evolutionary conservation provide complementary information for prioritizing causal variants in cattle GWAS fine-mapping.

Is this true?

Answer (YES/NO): NO